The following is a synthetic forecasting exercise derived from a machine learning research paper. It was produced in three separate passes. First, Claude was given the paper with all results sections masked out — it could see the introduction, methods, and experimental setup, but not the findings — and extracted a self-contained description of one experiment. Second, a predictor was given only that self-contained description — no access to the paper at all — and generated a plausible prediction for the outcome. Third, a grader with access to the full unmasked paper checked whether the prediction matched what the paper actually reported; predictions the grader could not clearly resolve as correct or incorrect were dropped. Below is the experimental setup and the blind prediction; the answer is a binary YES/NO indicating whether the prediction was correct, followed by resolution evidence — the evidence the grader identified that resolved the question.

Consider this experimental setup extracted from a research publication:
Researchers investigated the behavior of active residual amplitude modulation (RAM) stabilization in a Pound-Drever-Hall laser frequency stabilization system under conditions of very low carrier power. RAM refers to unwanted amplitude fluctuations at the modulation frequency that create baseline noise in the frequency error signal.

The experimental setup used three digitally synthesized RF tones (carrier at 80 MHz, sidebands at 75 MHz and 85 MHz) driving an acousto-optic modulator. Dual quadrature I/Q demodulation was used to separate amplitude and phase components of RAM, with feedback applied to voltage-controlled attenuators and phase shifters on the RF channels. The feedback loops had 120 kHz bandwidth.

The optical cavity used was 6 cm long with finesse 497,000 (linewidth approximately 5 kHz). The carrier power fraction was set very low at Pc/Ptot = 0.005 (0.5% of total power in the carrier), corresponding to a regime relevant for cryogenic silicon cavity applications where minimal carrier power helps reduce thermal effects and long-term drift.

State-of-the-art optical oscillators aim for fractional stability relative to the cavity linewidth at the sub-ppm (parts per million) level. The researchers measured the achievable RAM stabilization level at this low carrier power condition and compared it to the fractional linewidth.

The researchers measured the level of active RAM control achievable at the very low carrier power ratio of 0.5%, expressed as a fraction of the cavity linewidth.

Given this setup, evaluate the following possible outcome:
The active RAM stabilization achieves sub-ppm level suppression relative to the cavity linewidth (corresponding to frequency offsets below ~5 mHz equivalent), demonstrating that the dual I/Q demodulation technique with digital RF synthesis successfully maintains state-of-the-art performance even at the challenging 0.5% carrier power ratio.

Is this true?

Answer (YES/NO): YES